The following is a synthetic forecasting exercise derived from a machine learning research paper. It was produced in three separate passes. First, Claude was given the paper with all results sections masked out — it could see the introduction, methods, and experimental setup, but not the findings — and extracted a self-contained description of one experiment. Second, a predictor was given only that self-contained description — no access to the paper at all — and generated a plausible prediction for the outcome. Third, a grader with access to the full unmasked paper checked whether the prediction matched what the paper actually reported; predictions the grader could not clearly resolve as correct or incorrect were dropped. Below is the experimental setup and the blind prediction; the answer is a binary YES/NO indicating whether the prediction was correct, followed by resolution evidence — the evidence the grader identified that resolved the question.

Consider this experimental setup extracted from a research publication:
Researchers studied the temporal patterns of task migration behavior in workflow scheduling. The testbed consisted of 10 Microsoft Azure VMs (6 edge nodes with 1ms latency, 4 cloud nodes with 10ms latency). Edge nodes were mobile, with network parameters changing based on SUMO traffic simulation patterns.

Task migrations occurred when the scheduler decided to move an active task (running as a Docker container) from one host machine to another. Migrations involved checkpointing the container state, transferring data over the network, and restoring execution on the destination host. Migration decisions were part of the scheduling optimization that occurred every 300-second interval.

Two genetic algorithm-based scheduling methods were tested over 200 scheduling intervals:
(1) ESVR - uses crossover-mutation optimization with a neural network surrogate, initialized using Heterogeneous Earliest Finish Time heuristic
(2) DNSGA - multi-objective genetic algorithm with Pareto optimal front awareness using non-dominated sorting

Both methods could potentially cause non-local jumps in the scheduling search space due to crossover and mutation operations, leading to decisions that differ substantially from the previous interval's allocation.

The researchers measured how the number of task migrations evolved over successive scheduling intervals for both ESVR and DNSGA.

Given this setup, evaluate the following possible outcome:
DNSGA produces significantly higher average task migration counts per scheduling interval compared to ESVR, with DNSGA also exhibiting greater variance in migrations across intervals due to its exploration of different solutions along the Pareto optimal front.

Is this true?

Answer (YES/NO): NO